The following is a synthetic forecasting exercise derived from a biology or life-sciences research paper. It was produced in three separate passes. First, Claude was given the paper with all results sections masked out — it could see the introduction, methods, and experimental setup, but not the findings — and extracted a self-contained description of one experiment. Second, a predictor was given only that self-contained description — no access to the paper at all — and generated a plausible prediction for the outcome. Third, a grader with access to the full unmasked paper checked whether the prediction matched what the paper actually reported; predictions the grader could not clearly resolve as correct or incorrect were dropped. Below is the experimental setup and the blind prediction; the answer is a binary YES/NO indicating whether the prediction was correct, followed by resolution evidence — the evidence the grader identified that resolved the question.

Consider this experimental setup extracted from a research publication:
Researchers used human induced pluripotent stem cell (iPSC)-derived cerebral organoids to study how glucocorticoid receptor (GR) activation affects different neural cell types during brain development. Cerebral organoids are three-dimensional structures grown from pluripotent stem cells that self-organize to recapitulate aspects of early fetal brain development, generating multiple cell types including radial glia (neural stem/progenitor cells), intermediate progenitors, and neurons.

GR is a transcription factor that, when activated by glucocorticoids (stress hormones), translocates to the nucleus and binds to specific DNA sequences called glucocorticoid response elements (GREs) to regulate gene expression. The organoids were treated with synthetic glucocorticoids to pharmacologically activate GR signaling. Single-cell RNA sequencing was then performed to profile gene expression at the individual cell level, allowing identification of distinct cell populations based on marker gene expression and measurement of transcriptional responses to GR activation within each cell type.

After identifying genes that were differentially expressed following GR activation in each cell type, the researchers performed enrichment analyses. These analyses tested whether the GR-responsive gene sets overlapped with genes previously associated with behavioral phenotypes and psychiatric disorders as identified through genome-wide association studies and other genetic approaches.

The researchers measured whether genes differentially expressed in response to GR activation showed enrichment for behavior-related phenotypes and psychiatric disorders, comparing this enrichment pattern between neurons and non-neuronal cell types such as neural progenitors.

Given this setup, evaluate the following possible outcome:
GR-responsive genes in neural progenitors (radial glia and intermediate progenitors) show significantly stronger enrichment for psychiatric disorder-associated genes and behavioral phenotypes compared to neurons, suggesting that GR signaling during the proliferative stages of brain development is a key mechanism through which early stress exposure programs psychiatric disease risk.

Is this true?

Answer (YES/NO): NO